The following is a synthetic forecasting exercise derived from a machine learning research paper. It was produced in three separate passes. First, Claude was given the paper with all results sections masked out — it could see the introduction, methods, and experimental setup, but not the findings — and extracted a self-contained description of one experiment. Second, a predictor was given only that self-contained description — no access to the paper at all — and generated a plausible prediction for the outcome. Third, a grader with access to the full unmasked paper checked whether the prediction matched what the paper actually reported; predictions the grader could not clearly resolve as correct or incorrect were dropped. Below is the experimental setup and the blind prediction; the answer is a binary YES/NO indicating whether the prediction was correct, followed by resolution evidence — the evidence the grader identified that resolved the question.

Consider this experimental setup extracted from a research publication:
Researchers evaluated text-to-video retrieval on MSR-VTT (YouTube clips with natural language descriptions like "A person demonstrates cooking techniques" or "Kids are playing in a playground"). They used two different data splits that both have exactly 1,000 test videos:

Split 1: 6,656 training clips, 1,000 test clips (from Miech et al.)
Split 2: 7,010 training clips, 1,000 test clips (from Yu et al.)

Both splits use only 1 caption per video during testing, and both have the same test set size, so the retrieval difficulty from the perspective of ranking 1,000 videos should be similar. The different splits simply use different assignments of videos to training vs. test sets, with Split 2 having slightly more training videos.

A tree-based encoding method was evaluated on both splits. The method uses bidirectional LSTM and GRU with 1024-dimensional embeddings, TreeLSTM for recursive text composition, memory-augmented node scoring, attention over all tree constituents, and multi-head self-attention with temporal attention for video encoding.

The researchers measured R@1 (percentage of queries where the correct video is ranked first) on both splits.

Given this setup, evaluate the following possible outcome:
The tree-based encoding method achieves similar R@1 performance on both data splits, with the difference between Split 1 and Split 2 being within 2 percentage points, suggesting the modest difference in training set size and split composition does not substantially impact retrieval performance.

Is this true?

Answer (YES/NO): YES